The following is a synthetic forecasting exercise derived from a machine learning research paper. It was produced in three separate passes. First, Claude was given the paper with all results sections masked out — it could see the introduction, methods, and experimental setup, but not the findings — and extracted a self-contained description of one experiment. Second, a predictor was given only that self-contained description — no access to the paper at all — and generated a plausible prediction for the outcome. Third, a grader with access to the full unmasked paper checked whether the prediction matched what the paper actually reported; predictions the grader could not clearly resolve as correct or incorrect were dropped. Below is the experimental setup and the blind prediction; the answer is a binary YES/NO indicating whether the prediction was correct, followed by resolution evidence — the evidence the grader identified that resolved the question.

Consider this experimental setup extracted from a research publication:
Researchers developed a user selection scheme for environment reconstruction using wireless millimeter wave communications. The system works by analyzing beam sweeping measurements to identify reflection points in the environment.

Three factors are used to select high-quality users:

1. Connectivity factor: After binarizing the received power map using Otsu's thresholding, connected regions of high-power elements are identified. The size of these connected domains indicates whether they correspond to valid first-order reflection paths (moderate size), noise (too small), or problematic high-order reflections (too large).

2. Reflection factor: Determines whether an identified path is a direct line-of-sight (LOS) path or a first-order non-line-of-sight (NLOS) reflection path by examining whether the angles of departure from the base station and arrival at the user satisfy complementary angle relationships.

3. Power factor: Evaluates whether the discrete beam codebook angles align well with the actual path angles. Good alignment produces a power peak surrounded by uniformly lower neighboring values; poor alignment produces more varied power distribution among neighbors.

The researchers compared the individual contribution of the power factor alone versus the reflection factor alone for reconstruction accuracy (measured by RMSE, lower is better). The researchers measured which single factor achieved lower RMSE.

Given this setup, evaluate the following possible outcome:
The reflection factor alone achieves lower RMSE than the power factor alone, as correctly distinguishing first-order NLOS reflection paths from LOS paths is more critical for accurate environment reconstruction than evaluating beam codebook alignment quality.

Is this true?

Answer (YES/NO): NO